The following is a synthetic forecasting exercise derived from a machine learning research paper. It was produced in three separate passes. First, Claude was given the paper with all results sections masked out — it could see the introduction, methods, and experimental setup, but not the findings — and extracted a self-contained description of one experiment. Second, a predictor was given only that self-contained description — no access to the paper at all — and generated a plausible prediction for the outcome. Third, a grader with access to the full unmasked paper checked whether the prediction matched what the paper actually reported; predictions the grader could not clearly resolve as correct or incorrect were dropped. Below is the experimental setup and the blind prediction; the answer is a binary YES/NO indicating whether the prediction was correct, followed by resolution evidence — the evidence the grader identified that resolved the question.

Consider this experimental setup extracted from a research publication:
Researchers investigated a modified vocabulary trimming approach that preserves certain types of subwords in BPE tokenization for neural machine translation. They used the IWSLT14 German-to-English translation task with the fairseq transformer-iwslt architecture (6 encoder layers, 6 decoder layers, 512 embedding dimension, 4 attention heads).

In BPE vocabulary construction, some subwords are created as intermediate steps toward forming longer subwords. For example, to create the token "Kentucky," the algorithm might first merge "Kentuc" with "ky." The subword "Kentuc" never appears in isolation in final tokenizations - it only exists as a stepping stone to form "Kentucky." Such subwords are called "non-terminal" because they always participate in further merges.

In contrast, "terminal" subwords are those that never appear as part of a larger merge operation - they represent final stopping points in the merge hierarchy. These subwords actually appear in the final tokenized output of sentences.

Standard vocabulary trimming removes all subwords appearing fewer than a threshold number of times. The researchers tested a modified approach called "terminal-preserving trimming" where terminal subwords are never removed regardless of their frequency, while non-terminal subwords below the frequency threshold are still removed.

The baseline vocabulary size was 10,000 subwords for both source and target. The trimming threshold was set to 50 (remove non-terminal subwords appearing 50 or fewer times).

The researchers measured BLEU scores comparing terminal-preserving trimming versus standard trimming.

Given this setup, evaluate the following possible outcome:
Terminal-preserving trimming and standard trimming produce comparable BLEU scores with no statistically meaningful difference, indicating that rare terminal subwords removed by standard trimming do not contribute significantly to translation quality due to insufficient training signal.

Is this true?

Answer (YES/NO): YES